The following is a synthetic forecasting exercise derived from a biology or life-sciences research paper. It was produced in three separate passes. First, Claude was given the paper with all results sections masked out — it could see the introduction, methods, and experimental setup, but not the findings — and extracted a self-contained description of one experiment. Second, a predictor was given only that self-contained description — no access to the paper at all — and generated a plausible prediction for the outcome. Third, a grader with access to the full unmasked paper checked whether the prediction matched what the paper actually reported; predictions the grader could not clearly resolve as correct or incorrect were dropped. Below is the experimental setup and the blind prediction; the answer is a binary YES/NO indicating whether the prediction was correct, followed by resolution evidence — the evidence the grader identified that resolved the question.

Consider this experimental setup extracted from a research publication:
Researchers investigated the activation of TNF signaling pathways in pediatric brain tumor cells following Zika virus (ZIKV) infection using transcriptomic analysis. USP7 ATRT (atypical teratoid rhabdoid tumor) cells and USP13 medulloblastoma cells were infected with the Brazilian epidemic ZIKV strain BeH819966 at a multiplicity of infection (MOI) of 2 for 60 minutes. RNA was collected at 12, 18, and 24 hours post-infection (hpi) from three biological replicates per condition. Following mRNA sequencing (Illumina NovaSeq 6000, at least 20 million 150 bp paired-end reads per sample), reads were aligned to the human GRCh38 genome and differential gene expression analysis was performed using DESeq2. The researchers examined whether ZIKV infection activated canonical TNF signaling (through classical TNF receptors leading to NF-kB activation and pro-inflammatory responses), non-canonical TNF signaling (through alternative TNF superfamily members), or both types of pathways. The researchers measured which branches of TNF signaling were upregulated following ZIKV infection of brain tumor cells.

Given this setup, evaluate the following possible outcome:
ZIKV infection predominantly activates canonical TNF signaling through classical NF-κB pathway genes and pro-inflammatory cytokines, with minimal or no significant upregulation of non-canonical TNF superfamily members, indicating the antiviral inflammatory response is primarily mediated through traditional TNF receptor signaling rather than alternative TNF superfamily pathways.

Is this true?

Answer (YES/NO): NO